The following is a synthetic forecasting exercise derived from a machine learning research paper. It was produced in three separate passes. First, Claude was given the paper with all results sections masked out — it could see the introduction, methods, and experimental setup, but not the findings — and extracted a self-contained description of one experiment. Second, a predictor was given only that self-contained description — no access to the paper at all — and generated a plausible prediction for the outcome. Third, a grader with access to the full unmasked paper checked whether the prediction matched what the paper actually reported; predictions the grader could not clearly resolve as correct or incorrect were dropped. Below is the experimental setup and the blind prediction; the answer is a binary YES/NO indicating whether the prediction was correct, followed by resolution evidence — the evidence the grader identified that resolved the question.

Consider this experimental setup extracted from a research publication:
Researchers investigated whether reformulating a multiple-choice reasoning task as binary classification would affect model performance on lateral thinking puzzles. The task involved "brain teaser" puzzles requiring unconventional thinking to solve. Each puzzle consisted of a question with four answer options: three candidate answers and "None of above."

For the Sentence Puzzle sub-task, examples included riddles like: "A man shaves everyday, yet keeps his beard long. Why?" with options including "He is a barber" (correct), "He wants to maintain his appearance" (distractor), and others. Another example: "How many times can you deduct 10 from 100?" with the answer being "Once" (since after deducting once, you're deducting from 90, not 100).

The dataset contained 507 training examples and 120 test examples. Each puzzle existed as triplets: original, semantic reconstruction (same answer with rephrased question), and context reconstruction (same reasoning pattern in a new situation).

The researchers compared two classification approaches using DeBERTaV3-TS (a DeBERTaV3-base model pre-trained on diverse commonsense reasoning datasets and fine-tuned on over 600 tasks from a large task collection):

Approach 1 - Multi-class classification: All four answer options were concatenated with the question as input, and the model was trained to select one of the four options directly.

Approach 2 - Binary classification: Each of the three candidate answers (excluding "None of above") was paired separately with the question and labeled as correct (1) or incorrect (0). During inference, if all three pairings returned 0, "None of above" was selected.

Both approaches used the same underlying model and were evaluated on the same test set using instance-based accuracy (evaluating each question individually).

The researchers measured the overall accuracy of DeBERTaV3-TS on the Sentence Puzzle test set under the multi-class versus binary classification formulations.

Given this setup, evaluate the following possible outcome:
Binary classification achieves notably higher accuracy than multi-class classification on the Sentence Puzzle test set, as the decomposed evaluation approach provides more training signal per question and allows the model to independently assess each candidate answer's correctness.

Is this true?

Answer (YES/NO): NO